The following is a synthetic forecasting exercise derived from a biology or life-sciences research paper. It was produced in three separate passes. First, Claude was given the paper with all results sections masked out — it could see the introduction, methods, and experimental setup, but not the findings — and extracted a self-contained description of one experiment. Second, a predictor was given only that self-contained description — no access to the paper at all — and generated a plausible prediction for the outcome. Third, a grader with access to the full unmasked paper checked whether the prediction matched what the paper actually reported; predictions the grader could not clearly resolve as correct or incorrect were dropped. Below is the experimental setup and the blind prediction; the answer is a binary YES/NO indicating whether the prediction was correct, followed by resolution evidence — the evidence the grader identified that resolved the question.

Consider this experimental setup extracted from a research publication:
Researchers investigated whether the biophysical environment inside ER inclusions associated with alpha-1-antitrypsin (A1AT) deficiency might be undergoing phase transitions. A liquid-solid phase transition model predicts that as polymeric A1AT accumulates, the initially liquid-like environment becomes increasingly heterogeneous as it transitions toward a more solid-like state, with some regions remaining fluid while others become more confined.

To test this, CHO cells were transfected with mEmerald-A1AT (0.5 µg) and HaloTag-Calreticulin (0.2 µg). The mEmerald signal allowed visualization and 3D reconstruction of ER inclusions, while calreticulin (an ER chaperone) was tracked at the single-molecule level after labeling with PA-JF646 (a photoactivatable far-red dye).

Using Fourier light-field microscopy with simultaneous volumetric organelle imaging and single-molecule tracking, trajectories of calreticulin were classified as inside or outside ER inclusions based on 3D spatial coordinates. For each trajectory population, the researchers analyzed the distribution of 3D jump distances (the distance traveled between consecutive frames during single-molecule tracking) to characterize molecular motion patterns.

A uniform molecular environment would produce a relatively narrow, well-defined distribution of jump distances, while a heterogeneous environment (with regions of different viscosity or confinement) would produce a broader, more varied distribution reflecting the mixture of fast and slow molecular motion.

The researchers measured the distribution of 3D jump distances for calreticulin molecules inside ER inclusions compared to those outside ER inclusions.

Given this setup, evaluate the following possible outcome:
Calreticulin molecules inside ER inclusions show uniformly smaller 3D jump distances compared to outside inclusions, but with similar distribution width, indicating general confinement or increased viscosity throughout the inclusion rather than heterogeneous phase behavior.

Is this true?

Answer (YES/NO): NO